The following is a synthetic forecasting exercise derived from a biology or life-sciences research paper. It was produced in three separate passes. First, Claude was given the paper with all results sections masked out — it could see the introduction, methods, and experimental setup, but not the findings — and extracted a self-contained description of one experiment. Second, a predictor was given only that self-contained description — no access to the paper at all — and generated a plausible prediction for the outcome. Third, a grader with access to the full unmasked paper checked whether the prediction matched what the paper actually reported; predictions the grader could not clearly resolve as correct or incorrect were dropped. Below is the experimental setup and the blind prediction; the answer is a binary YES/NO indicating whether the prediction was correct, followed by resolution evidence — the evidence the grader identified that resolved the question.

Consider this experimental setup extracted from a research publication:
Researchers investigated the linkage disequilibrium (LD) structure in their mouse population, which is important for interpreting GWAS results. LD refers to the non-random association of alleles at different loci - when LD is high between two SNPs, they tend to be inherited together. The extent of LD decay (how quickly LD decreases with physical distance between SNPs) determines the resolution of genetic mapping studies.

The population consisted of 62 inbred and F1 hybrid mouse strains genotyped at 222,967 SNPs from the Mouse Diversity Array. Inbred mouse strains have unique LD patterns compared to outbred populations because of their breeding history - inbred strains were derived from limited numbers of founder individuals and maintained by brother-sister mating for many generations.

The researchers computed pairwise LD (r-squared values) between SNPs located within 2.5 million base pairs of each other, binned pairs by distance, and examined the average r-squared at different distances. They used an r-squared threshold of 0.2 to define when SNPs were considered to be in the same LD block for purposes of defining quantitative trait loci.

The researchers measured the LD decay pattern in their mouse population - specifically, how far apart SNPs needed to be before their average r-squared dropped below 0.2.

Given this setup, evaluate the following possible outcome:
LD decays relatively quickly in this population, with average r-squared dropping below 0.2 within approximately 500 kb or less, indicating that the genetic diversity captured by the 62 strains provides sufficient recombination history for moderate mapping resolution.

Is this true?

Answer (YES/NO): NO